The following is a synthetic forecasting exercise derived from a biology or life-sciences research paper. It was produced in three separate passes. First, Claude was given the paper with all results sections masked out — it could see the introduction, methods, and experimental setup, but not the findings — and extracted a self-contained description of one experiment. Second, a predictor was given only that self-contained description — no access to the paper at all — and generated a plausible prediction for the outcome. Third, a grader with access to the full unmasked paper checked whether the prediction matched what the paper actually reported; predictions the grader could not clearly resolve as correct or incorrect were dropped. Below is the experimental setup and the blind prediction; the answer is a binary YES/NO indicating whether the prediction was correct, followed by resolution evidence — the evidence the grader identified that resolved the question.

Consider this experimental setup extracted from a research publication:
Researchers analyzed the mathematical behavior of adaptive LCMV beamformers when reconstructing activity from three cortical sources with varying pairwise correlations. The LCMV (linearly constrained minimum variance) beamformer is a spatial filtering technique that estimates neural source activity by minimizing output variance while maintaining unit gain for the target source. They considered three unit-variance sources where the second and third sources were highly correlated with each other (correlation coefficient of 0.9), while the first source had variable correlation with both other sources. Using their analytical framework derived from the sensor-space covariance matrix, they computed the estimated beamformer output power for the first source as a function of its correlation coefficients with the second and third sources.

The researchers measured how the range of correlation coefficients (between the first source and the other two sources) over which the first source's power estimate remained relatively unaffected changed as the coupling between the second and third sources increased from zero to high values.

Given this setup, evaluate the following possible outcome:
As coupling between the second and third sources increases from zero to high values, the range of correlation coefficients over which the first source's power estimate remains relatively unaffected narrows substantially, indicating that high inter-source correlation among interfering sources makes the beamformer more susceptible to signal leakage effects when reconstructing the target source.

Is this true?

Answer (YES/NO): YES